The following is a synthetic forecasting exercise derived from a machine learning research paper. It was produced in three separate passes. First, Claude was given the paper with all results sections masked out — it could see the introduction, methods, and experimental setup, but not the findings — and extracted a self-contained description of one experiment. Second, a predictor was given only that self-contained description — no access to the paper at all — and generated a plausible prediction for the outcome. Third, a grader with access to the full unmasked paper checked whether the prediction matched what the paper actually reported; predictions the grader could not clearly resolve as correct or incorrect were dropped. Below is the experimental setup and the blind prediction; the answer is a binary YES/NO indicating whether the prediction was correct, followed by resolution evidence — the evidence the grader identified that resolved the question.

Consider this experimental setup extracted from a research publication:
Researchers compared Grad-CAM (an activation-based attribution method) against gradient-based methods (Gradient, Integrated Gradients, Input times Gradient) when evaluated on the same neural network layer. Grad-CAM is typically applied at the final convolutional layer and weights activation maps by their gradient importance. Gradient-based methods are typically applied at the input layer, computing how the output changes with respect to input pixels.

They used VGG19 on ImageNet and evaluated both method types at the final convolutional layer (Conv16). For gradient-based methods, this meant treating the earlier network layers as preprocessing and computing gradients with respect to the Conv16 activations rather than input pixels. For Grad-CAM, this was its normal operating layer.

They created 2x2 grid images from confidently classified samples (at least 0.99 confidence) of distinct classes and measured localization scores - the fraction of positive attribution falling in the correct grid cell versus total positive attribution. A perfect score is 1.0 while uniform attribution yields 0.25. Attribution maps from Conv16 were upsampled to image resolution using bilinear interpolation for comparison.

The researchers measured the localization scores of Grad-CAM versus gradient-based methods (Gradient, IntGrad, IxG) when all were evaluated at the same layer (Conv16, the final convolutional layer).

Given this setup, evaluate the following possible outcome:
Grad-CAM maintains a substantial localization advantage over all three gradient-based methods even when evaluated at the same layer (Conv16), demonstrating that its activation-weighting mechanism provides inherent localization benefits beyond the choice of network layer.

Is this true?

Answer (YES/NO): NO